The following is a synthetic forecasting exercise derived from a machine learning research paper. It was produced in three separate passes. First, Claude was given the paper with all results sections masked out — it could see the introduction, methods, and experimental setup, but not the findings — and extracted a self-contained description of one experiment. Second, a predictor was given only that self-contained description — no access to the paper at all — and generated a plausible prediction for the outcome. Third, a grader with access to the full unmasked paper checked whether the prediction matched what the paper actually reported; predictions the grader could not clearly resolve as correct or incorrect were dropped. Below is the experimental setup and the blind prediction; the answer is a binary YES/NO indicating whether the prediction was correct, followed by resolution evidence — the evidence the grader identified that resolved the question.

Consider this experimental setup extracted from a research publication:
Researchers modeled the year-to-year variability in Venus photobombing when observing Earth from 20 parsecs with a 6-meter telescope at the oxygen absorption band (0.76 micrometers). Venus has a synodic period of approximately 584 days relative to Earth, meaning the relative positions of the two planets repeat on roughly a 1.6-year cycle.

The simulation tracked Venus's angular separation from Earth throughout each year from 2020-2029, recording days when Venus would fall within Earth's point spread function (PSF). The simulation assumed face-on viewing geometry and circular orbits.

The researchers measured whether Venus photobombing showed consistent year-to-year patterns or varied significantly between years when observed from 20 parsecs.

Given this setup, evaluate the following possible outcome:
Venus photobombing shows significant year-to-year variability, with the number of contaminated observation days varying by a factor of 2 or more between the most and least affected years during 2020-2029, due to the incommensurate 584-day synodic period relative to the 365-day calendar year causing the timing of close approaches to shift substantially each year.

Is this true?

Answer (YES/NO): YES